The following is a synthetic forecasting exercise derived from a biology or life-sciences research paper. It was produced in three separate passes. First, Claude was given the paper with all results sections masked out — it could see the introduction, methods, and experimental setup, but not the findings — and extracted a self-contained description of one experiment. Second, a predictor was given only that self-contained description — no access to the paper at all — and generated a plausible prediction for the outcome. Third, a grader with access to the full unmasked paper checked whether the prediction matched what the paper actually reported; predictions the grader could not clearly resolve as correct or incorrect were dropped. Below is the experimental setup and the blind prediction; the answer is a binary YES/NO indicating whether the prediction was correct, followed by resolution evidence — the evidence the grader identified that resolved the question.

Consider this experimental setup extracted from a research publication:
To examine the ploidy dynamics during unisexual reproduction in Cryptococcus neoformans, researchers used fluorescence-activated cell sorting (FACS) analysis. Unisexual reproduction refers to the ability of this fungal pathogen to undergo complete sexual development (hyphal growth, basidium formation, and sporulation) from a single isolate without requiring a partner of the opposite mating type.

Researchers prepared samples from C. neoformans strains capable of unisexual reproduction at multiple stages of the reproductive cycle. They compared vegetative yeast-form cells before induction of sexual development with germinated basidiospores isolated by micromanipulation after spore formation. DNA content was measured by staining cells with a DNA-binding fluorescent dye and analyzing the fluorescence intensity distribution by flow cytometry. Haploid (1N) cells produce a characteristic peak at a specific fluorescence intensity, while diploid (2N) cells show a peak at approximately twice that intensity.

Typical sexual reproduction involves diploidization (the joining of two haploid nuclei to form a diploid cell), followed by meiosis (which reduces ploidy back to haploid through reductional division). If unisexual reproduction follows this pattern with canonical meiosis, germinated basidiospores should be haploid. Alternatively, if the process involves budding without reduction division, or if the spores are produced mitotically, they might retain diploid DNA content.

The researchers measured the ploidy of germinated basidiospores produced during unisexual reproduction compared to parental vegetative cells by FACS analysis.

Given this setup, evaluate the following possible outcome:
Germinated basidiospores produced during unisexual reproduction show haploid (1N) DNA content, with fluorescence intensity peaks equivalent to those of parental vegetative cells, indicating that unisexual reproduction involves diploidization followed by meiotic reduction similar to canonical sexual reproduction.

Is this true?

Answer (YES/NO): YES